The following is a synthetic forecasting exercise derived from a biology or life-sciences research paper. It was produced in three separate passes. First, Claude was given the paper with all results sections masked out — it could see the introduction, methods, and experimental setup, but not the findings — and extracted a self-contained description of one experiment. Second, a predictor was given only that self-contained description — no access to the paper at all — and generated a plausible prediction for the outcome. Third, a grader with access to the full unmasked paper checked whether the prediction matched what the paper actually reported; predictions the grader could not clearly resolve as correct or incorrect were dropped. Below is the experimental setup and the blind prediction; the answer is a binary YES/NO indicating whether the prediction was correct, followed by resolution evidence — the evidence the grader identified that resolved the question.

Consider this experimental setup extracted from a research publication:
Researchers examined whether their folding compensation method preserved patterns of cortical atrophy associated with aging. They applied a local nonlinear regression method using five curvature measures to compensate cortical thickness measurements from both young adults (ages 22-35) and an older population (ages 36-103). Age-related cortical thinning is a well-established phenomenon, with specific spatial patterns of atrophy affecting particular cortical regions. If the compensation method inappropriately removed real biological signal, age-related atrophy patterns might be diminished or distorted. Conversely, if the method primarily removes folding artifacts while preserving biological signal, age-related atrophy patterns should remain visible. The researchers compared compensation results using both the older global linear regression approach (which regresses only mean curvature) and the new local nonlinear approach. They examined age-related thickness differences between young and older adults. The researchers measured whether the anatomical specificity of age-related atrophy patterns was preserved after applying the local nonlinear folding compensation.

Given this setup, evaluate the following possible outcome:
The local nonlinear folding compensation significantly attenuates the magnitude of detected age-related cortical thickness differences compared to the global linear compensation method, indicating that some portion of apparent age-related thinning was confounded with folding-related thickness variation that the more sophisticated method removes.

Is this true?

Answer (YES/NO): NO